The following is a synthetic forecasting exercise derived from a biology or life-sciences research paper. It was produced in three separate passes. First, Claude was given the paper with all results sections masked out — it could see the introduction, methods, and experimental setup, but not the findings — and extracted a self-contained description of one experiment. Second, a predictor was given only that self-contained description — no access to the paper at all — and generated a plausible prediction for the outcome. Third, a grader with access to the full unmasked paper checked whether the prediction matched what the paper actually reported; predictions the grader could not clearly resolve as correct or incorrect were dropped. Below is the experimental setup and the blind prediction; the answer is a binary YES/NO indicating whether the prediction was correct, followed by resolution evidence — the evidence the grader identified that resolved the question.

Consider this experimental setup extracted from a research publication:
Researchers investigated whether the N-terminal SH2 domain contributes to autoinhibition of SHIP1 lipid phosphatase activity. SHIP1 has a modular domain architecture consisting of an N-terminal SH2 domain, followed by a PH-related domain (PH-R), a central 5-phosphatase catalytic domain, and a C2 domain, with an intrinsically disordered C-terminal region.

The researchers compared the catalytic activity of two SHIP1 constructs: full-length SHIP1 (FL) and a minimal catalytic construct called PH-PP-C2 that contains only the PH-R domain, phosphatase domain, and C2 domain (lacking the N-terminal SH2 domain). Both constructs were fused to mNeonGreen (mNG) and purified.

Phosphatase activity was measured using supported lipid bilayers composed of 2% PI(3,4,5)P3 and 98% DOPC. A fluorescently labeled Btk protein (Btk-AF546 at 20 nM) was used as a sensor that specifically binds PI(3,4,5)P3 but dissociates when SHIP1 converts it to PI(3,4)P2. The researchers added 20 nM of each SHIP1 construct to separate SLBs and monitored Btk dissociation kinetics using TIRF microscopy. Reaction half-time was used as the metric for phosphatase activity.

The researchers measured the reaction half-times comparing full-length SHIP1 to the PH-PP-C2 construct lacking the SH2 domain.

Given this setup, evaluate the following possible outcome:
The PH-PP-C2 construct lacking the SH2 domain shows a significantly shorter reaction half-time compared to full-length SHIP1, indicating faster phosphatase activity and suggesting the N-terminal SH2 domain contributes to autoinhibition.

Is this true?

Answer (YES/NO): YES